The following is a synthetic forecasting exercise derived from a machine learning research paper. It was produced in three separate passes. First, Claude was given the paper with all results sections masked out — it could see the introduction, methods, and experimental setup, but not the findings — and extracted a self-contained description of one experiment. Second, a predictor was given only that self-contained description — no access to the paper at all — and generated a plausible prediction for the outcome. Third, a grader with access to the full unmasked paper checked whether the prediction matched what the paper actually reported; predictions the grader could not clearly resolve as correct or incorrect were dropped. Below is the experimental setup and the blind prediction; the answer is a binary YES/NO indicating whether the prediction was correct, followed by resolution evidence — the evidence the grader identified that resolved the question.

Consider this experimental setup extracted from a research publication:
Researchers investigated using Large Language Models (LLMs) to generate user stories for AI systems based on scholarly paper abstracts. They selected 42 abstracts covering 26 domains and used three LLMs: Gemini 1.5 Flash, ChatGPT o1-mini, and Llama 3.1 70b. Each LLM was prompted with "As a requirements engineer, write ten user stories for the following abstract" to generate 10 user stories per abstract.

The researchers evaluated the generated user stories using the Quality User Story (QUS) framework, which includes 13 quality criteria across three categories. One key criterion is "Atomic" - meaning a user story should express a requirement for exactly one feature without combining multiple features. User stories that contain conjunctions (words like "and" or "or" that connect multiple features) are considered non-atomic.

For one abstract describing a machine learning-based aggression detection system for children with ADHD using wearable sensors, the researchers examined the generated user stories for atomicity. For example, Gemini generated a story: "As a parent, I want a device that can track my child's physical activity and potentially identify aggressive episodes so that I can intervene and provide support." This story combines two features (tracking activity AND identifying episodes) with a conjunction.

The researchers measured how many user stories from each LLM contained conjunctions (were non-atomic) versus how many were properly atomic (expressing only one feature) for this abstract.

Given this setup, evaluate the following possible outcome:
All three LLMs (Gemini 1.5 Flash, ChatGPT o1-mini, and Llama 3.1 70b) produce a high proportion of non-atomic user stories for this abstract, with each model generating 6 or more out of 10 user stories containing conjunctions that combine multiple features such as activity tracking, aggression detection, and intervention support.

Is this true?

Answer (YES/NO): NO